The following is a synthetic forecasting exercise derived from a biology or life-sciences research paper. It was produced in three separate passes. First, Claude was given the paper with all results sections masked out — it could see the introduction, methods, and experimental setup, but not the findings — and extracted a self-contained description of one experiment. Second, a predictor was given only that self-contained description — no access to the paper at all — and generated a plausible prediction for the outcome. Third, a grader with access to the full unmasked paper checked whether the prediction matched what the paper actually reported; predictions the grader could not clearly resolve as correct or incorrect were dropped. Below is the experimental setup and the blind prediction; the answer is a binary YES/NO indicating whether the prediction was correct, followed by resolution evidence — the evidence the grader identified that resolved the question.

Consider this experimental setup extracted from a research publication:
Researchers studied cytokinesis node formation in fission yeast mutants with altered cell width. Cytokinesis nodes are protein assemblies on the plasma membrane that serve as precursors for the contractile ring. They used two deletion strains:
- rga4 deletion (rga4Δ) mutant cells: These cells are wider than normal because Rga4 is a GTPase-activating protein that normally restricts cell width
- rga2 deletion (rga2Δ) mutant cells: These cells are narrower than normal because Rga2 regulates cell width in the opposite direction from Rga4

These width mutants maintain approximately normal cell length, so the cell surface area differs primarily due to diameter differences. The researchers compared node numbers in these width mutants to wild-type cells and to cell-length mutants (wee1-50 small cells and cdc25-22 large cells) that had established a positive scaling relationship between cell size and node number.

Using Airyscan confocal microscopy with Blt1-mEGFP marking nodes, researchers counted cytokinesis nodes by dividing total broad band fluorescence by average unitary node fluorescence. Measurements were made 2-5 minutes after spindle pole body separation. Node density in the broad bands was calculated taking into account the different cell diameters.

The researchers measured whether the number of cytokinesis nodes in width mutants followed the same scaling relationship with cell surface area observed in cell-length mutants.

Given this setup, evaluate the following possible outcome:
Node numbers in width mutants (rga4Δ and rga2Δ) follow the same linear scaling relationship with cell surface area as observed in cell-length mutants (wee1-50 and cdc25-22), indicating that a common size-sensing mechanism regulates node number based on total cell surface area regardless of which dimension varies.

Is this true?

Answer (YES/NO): NO